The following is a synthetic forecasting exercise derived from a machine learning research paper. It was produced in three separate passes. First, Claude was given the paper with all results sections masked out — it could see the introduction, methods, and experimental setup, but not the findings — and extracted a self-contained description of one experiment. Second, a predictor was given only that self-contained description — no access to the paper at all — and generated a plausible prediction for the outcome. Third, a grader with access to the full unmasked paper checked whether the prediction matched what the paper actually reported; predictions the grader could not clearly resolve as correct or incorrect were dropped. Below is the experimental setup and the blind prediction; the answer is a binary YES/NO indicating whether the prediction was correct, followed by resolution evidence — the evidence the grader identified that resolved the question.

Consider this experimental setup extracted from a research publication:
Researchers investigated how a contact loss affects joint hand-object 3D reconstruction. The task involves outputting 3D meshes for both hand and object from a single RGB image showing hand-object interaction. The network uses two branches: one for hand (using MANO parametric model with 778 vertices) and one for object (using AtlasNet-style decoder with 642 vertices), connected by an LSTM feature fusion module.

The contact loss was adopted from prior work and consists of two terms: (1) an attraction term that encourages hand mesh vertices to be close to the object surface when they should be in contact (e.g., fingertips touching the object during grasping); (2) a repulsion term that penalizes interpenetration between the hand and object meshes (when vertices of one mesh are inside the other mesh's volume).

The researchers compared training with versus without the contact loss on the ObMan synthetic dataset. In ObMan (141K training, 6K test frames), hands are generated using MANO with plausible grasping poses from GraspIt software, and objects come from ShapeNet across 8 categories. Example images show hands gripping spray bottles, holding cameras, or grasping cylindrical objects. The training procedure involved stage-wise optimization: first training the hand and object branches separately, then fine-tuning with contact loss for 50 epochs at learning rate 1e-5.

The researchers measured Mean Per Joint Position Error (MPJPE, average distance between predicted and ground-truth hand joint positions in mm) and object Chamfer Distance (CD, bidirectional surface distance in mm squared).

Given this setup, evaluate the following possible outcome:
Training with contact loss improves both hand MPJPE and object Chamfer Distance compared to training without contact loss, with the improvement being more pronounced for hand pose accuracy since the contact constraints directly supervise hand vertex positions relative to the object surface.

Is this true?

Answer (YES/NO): YES